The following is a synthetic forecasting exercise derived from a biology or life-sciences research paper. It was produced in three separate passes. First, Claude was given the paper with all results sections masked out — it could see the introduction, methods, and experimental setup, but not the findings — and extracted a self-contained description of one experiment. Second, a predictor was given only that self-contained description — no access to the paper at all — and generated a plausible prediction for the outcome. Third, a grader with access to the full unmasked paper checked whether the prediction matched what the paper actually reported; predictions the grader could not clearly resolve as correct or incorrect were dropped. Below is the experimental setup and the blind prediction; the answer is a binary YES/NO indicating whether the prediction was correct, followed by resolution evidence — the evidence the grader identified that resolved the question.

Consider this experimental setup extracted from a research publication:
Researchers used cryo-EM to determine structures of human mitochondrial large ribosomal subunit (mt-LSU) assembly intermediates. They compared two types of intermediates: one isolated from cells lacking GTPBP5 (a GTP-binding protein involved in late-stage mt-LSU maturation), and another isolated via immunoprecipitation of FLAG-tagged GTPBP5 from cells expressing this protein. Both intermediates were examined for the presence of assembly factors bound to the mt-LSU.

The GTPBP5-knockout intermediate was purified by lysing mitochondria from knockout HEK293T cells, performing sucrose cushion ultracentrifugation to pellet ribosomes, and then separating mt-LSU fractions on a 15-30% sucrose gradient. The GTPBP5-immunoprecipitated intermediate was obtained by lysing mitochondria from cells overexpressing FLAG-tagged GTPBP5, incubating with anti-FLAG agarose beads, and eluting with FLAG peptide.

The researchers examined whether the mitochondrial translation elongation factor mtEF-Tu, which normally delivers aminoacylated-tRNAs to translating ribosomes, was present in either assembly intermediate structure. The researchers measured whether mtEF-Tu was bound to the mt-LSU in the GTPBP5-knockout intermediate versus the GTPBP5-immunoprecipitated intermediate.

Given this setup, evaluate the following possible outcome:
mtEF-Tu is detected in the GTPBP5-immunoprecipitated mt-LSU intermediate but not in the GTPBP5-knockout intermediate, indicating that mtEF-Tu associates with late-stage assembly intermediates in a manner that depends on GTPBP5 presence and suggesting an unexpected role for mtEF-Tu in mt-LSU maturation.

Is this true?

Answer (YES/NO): YES